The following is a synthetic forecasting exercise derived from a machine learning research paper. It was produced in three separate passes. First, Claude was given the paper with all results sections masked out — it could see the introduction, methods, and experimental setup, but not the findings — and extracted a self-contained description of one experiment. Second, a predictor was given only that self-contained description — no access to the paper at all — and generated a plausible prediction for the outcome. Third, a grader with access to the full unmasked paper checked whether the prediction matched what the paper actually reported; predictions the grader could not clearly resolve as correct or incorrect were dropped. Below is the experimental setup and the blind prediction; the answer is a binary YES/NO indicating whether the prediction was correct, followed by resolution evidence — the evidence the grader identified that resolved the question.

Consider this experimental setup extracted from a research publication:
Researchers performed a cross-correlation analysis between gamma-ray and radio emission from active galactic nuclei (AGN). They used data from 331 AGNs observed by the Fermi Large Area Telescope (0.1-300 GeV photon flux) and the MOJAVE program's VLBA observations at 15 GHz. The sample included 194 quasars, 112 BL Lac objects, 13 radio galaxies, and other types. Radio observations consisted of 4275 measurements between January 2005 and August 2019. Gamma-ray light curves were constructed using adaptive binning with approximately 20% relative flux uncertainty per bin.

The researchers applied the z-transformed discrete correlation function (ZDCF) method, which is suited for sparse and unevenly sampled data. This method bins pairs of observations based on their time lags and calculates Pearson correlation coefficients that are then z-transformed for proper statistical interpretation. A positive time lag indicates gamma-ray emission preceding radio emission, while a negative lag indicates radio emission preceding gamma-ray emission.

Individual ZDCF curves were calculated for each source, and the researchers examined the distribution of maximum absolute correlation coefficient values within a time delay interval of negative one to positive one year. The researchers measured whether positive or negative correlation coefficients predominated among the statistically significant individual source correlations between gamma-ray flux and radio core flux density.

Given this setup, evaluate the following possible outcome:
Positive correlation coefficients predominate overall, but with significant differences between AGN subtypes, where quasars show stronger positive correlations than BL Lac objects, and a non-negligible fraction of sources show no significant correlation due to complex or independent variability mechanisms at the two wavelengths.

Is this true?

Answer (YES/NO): YES